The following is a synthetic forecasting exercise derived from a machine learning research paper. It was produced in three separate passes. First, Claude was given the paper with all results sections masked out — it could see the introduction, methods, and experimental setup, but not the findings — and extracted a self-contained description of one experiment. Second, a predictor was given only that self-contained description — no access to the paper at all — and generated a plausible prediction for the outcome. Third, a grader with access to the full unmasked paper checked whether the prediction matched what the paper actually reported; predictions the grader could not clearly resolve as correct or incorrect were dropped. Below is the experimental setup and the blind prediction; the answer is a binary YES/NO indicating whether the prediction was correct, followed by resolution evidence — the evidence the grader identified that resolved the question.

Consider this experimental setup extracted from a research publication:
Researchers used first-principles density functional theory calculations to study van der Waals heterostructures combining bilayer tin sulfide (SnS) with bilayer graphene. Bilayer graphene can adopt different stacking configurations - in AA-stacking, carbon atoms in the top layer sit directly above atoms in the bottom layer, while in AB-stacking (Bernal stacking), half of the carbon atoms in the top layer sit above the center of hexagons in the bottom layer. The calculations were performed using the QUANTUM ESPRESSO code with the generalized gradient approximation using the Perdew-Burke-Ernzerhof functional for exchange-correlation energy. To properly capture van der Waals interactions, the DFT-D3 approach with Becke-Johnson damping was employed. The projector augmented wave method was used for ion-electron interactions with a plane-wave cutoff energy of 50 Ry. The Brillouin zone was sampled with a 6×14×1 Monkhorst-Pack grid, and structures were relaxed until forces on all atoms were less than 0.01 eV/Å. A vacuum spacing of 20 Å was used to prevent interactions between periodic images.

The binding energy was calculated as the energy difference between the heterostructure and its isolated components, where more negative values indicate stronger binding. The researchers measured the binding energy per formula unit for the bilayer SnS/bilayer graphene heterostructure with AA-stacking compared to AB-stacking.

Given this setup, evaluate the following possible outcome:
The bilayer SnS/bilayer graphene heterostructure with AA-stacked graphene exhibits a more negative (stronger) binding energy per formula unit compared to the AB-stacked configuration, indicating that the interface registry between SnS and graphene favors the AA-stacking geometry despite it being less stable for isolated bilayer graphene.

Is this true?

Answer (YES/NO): NO